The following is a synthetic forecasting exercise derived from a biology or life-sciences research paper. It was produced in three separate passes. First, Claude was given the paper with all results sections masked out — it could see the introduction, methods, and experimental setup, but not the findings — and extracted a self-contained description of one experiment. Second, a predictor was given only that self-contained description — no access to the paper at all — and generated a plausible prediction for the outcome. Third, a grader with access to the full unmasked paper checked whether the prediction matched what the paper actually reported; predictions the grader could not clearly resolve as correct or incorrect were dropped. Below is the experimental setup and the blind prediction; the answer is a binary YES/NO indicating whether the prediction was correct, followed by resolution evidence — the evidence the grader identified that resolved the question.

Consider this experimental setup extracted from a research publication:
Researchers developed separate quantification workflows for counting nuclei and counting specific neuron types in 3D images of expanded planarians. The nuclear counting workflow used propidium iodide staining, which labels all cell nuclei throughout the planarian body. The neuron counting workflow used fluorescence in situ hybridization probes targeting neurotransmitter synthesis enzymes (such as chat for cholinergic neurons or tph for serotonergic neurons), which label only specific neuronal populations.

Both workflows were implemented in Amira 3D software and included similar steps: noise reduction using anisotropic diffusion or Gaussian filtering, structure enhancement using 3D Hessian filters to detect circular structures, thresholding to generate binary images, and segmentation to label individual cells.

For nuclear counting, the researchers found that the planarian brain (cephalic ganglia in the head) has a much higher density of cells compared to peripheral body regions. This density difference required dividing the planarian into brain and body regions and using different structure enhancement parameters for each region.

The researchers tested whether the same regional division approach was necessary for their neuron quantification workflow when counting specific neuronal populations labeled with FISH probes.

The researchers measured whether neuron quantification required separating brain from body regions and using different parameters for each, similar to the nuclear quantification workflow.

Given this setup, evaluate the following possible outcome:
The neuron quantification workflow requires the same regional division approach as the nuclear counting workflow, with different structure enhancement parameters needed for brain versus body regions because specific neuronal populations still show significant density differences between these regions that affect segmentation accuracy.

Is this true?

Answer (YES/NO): NO